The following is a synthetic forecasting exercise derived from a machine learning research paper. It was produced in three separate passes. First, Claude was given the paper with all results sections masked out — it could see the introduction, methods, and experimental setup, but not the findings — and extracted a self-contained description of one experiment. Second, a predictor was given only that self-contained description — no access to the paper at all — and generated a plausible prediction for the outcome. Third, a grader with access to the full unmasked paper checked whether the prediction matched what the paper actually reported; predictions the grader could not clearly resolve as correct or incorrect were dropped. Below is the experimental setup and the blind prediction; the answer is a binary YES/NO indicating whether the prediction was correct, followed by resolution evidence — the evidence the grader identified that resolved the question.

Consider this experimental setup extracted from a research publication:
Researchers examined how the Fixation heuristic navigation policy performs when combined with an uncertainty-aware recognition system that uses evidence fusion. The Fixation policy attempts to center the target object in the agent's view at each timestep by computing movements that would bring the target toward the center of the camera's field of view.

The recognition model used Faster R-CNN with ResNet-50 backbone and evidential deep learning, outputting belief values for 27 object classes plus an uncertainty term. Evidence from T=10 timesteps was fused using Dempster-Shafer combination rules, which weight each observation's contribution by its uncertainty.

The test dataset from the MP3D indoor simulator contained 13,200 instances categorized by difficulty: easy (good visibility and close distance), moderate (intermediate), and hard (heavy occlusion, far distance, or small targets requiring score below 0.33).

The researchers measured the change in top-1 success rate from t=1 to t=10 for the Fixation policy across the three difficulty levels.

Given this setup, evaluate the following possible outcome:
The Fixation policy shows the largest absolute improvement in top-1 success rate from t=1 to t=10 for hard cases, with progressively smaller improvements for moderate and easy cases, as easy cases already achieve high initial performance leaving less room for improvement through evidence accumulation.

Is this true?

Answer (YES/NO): NO